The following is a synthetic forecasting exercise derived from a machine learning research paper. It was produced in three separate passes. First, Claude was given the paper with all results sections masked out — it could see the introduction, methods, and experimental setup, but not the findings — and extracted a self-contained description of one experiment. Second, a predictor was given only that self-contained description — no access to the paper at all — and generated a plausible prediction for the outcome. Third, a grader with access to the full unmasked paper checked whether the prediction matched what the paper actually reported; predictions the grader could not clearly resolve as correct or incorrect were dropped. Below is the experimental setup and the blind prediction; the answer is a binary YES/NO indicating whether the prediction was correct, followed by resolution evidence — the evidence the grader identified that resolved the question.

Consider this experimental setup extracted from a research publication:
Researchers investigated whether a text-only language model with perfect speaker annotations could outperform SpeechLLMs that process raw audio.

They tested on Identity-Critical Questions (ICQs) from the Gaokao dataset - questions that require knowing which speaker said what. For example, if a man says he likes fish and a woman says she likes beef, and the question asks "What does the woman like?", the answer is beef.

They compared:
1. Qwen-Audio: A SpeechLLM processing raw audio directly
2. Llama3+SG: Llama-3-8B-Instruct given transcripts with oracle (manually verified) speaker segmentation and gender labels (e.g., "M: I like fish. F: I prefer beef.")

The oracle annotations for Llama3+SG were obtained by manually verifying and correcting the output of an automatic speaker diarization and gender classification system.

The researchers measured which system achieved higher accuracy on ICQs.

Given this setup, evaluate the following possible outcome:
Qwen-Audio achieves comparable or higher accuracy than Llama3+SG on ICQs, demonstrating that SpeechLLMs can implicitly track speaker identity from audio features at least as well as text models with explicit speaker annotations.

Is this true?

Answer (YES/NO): NO